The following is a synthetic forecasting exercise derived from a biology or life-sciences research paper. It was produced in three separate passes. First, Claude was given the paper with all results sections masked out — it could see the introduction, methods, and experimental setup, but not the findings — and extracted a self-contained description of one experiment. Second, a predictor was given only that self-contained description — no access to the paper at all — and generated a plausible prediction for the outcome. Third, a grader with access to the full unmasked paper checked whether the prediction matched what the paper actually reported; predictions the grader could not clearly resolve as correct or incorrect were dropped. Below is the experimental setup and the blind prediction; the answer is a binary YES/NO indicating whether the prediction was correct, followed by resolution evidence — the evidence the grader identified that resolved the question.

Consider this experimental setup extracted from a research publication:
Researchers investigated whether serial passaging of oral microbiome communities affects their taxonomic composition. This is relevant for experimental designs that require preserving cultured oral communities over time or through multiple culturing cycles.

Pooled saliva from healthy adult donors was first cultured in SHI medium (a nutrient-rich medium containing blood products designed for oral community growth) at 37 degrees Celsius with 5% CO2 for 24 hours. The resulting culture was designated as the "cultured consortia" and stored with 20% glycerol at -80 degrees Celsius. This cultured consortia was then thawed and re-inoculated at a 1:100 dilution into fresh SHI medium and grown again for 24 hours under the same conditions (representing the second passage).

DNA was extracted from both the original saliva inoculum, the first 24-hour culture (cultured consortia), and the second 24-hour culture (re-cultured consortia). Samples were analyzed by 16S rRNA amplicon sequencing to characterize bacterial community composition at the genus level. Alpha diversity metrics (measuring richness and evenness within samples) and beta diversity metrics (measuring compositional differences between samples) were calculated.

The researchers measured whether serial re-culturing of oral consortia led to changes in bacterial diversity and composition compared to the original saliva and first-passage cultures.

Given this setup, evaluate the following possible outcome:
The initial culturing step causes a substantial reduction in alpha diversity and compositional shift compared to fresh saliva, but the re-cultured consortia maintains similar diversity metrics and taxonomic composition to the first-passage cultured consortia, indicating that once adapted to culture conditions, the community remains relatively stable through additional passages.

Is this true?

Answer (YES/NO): NO